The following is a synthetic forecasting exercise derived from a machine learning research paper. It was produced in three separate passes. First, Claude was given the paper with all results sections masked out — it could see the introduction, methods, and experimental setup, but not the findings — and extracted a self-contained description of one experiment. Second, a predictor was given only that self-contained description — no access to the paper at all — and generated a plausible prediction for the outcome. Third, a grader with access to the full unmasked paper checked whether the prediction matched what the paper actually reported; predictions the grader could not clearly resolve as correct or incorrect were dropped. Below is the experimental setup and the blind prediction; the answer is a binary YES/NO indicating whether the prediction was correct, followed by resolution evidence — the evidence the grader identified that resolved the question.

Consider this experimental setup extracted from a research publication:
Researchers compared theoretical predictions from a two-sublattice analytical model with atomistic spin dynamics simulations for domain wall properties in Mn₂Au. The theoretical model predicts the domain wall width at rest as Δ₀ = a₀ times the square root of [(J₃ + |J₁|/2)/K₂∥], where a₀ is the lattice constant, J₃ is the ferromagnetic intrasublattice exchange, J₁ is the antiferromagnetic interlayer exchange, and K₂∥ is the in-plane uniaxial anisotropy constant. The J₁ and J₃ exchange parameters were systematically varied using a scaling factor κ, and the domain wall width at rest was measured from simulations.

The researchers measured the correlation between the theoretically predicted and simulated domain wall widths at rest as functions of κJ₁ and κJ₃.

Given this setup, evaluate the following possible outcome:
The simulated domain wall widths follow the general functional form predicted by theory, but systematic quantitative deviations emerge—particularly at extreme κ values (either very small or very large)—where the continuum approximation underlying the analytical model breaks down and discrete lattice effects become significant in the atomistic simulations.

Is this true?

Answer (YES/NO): NO